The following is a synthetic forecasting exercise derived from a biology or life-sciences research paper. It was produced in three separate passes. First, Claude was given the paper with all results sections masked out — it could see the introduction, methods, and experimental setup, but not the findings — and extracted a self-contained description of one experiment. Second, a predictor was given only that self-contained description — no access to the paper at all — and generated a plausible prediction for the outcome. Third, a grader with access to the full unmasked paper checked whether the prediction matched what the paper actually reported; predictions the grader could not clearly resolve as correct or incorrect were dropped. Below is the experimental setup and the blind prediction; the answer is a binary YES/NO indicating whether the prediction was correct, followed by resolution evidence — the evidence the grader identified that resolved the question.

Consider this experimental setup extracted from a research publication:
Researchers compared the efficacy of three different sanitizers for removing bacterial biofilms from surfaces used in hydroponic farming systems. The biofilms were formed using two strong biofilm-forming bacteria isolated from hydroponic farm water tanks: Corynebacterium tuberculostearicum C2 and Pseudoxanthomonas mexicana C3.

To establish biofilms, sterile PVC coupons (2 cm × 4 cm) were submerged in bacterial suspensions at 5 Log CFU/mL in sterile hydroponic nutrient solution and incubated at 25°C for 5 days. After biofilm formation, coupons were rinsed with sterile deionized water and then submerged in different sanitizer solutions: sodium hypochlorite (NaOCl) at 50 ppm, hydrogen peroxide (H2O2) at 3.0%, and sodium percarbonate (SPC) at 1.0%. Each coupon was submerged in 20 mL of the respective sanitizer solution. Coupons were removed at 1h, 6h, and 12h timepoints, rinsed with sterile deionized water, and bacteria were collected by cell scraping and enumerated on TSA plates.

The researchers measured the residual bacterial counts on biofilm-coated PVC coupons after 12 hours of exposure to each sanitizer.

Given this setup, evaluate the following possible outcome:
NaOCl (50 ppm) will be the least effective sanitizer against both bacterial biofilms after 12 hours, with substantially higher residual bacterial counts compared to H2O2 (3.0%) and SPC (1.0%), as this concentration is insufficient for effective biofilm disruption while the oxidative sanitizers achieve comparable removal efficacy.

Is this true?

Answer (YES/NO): NO